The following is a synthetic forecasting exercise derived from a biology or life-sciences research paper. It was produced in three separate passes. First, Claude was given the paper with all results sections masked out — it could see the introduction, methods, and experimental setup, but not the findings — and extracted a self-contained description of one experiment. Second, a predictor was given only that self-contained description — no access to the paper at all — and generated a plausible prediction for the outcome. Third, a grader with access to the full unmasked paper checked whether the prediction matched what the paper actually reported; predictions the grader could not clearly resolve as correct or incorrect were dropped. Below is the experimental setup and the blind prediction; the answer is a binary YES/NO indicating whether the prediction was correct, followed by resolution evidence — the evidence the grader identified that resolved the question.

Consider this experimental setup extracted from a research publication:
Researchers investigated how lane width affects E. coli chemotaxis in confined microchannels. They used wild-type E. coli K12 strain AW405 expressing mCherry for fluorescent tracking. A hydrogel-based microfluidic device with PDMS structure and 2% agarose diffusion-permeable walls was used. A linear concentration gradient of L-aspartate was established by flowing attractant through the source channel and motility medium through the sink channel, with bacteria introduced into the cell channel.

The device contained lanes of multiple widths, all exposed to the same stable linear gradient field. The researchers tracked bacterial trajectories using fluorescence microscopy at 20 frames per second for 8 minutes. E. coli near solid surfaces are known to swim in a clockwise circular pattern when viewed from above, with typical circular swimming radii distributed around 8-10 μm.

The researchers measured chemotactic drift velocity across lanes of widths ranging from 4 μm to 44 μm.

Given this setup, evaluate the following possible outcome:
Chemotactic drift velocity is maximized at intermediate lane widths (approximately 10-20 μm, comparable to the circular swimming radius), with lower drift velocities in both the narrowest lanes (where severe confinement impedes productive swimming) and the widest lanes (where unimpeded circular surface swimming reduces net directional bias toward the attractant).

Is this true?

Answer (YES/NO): NO